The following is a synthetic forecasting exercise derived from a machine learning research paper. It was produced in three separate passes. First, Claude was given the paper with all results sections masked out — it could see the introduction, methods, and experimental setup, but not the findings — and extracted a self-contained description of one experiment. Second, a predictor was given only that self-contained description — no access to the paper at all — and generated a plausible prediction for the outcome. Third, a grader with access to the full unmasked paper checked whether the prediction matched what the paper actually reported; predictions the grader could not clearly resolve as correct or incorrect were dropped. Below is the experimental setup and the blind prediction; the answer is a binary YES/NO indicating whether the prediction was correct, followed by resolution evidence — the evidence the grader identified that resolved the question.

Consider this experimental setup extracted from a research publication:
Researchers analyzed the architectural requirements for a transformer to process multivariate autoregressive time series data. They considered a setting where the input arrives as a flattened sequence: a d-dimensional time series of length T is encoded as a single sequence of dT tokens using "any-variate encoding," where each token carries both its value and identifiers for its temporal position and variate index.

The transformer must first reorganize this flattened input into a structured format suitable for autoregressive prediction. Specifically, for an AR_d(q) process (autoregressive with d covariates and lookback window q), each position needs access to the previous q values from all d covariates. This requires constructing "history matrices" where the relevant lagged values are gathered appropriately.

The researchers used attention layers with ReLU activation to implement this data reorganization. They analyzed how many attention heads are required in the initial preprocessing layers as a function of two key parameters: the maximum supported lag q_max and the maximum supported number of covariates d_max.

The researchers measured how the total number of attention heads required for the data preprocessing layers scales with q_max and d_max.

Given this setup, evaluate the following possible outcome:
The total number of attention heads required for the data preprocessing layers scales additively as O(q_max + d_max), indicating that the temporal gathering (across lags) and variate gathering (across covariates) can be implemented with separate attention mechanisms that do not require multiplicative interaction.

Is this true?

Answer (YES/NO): YES